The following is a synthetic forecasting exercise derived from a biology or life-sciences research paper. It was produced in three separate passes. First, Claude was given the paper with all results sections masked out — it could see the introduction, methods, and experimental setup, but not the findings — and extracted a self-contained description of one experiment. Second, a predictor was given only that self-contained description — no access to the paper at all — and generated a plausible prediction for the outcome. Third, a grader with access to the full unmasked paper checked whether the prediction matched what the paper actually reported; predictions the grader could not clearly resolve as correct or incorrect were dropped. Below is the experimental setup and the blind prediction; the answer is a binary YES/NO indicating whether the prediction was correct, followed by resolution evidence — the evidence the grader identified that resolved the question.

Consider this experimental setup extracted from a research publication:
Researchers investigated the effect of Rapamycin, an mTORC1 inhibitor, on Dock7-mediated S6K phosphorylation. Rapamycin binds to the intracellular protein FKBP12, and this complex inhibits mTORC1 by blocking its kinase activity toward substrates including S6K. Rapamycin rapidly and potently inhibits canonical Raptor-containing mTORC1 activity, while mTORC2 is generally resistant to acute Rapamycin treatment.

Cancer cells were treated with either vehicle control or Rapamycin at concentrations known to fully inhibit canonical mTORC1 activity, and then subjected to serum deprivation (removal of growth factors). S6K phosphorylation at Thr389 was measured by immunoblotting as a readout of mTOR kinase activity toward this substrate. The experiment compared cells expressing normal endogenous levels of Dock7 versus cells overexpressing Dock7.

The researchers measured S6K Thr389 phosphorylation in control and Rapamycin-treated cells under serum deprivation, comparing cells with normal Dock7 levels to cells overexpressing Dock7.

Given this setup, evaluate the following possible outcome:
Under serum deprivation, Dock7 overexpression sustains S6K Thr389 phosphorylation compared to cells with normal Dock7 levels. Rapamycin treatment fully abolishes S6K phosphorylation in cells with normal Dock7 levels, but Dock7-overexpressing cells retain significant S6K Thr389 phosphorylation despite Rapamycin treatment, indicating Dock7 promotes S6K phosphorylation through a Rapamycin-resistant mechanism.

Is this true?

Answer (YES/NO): NO